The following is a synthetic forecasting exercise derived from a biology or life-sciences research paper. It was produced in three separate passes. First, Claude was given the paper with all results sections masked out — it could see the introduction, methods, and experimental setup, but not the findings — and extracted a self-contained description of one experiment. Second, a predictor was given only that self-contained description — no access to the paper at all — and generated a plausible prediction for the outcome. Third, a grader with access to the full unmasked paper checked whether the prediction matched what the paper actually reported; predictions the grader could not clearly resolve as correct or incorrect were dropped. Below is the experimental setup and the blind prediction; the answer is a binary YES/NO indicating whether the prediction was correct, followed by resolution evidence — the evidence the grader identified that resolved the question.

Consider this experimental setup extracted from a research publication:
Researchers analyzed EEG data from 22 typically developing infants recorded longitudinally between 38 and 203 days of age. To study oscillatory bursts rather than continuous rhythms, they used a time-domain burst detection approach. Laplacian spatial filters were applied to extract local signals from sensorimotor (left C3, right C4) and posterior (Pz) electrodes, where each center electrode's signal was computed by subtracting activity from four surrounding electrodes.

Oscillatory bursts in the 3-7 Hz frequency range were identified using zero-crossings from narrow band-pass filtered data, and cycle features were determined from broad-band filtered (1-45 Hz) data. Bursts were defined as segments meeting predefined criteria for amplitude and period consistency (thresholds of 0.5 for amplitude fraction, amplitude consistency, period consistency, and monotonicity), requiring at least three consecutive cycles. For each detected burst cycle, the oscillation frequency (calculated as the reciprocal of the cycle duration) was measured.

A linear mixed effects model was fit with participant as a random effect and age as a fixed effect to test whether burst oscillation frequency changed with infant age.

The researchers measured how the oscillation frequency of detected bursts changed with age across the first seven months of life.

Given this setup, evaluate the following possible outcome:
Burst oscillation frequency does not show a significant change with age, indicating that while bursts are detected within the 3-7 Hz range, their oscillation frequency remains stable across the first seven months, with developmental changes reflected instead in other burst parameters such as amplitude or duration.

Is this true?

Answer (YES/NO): NO